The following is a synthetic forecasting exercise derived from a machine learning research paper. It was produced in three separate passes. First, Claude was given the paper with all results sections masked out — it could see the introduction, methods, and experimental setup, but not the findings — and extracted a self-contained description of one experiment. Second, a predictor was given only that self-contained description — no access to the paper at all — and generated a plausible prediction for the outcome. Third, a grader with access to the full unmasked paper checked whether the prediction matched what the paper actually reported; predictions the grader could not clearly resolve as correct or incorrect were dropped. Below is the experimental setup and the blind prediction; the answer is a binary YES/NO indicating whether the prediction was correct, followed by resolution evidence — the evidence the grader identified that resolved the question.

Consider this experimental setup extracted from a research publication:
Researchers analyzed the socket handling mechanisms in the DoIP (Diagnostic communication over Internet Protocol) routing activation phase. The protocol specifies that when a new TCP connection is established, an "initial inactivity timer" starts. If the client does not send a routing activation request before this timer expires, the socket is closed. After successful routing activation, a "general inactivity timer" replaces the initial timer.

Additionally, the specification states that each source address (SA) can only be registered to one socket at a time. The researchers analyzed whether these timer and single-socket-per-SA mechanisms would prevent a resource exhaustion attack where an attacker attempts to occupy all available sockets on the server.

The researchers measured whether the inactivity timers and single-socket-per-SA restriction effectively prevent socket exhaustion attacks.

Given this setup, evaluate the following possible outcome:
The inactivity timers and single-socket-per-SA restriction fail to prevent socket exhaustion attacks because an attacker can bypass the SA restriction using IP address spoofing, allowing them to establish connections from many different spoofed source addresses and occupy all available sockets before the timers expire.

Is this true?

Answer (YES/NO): YES